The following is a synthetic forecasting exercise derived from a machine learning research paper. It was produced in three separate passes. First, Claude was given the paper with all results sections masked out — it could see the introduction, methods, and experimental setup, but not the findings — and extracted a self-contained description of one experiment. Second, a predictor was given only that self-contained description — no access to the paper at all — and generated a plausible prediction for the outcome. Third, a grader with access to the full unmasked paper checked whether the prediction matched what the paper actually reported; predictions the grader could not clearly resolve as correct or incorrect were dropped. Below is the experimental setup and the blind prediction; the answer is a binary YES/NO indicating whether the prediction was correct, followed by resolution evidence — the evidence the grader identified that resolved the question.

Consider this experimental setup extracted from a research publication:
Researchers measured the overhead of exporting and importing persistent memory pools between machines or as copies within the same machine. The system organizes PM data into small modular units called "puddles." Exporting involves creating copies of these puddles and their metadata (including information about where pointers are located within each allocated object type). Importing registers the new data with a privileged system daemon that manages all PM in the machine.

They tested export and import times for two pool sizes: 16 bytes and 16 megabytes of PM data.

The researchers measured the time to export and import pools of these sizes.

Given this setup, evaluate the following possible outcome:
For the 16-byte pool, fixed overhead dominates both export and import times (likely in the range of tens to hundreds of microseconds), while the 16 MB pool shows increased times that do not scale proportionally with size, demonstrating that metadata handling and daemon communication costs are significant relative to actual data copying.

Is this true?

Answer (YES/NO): NO